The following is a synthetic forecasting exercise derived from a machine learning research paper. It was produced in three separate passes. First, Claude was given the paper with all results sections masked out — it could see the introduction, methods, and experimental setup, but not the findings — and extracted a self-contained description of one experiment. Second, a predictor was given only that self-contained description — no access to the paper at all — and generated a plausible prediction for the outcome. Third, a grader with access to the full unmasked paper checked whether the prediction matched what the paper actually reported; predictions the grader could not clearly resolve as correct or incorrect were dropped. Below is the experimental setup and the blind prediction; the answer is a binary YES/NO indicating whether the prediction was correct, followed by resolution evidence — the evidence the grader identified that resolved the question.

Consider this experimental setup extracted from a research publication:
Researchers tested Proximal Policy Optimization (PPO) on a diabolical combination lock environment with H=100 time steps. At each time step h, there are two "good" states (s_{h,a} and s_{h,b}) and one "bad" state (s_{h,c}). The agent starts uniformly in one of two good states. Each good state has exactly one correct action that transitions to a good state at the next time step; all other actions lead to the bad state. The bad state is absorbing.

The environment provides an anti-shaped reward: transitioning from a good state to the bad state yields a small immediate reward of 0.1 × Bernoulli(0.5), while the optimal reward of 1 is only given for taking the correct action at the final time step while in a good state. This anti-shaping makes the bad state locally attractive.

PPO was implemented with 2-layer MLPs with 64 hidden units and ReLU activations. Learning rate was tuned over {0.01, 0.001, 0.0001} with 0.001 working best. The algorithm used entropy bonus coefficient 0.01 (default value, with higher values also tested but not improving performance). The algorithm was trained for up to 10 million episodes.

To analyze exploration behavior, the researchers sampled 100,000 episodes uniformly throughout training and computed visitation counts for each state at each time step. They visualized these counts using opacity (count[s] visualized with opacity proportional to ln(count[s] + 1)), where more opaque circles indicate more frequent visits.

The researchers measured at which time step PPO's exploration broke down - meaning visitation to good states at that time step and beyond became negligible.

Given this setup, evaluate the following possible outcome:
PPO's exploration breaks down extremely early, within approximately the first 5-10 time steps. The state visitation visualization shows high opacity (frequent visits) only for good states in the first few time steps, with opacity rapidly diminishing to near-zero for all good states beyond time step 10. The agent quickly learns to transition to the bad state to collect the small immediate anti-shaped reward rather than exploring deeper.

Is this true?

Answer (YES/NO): YES